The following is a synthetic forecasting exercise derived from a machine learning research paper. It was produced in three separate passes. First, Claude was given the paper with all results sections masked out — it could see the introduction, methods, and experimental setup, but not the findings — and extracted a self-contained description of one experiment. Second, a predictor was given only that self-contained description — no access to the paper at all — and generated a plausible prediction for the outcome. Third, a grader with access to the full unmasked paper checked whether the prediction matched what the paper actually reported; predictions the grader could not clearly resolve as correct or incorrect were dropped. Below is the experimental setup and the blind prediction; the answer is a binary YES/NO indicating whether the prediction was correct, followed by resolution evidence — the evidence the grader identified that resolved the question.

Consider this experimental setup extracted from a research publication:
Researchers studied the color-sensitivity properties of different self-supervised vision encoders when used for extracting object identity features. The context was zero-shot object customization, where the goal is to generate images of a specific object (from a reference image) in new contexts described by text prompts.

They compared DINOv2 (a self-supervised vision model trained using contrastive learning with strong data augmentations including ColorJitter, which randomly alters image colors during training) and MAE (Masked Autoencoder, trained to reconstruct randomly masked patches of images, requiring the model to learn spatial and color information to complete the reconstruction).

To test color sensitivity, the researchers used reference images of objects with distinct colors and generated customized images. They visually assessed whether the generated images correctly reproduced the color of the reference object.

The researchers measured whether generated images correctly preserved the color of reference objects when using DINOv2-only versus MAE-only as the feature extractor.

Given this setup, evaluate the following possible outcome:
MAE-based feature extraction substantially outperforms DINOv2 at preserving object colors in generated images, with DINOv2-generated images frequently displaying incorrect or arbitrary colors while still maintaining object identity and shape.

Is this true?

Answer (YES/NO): YES